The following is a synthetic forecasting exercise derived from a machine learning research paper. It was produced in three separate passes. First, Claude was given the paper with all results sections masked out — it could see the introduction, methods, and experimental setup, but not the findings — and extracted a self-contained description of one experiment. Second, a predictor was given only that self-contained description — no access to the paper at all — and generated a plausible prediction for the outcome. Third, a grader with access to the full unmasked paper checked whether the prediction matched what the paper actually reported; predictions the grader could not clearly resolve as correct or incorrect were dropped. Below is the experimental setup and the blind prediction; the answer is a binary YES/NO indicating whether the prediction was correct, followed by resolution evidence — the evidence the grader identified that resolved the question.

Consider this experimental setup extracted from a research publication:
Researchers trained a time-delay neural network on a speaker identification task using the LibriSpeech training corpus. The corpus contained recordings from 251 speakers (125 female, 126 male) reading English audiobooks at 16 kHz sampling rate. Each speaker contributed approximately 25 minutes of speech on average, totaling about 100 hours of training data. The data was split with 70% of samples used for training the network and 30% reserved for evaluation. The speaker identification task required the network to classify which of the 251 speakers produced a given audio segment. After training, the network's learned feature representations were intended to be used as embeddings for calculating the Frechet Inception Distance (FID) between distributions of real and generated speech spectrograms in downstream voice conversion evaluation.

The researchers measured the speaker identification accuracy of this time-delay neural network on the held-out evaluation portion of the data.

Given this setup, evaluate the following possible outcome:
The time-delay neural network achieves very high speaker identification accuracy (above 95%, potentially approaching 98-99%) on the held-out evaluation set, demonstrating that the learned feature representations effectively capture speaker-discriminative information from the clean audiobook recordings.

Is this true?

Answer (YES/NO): NO